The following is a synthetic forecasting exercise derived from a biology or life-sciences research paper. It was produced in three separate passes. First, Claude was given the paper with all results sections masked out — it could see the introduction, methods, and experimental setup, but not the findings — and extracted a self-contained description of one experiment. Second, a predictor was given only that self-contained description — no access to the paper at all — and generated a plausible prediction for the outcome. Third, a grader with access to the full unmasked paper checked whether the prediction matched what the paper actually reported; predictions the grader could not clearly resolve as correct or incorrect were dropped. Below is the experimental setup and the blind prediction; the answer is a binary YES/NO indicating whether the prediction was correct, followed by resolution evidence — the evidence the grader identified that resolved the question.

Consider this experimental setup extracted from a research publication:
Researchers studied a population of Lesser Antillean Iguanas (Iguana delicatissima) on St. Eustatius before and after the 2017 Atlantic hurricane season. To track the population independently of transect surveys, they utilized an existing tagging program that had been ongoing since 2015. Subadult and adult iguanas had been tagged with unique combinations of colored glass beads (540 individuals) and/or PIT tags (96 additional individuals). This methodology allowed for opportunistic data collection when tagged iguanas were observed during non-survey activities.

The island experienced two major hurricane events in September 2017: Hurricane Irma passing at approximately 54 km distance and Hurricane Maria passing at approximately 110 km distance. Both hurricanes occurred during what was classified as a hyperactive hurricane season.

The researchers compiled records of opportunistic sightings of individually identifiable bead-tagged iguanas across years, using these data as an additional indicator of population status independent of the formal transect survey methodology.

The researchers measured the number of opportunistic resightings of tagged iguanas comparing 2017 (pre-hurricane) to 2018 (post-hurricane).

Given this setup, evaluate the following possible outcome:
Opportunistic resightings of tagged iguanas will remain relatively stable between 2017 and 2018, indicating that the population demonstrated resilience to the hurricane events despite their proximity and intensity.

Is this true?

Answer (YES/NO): NO